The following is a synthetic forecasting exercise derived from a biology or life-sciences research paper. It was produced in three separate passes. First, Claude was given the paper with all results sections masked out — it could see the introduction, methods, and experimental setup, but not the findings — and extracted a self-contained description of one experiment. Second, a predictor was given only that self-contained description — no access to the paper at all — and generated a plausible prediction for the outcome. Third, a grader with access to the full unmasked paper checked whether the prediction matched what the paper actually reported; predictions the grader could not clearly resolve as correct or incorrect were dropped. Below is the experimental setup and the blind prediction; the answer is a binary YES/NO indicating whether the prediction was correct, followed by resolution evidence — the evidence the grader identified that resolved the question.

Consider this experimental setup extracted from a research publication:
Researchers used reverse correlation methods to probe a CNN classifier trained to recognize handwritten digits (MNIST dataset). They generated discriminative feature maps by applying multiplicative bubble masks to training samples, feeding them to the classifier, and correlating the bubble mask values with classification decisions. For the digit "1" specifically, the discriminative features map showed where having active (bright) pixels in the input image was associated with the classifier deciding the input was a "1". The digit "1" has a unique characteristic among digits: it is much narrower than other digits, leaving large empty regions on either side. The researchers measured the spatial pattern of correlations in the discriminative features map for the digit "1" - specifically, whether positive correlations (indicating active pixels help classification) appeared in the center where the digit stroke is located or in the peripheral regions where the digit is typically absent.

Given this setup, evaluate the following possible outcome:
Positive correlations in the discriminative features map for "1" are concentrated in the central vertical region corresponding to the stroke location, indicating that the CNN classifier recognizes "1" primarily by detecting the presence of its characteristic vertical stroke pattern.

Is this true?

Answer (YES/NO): NO